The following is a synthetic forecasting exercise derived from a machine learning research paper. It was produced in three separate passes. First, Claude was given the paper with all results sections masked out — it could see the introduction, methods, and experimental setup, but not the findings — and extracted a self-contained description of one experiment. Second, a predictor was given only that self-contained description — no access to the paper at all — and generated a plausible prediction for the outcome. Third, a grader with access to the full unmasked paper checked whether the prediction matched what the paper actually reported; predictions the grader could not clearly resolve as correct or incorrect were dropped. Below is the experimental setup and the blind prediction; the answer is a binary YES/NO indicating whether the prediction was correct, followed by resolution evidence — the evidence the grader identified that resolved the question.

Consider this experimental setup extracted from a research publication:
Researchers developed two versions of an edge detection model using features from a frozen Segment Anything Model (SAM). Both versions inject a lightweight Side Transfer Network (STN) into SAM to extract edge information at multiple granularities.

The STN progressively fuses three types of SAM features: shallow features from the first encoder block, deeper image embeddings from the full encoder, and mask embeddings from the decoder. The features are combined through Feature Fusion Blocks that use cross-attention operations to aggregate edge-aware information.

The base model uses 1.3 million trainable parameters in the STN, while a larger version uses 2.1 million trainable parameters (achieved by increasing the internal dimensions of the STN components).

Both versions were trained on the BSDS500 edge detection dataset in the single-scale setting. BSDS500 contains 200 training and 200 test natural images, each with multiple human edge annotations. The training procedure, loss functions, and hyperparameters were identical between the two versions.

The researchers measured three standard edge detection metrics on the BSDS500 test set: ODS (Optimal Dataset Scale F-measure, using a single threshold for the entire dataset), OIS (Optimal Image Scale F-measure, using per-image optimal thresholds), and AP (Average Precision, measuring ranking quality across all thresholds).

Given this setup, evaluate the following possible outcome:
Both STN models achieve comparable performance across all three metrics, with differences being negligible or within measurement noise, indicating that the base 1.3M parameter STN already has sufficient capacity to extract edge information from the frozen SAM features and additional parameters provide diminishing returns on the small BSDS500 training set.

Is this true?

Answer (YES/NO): NO